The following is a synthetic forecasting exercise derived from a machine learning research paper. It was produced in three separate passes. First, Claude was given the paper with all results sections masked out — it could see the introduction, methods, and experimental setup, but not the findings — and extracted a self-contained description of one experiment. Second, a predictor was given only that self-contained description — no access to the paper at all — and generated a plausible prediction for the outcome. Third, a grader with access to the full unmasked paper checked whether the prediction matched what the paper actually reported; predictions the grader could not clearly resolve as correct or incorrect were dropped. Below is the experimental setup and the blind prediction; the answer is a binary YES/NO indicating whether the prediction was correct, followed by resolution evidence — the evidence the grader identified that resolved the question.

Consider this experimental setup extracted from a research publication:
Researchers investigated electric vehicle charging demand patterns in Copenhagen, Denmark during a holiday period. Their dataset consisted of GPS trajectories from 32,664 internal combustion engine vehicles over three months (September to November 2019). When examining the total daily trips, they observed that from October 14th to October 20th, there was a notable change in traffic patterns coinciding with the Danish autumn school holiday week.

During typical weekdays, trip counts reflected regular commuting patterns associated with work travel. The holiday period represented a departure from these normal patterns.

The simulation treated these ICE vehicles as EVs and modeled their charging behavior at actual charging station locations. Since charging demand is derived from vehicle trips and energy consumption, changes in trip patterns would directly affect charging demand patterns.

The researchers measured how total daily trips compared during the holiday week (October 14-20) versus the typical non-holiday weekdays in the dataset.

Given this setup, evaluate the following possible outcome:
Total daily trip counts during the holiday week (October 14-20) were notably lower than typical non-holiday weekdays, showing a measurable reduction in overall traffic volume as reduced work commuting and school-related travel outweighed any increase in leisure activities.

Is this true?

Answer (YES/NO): YES